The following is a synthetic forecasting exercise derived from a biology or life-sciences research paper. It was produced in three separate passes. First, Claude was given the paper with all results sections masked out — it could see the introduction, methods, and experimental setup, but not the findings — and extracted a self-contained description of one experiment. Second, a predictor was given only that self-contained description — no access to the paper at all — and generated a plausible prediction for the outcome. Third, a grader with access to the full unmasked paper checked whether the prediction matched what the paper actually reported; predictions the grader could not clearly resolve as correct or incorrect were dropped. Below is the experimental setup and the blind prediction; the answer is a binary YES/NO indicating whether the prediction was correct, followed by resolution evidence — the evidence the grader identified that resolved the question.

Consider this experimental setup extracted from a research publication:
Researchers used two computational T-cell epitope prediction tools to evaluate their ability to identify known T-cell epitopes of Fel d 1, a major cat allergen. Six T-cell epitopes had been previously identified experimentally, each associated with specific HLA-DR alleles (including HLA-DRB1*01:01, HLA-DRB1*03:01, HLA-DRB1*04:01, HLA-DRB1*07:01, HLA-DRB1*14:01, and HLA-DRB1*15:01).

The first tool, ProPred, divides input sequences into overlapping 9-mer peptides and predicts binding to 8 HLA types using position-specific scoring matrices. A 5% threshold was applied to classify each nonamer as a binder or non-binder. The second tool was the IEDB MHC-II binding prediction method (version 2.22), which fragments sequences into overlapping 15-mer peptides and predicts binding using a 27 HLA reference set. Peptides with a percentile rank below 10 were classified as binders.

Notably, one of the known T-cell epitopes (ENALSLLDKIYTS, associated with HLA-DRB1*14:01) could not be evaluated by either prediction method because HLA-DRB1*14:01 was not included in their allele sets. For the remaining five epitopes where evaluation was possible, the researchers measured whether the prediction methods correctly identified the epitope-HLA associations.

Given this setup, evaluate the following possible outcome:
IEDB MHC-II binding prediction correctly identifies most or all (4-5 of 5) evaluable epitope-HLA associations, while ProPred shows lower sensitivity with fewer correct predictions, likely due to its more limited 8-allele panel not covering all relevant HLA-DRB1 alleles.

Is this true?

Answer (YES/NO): NO